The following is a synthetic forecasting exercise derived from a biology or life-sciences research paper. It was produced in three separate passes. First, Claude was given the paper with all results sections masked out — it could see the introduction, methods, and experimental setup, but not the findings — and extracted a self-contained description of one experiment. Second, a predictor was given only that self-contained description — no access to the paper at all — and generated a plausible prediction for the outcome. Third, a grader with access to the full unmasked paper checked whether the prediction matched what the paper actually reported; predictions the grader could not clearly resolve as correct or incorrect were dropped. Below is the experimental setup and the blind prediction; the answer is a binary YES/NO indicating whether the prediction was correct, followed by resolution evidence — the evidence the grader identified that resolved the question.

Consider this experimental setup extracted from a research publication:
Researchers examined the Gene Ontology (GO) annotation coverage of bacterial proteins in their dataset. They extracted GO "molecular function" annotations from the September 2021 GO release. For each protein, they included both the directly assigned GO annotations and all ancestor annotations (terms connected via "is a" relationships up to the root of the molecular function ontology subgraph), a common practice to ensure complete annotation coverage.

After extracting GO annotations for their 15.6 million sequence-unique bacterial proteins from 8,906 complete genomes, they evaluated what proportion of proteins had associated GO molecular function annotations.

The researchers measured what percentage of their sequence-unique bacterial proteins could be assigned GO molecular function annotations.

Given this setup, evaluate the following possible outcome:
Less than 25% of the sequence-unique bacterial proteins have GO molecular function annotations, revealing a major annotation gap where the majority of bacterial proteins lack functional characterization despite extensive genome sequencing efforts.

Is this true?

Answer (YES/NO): NO